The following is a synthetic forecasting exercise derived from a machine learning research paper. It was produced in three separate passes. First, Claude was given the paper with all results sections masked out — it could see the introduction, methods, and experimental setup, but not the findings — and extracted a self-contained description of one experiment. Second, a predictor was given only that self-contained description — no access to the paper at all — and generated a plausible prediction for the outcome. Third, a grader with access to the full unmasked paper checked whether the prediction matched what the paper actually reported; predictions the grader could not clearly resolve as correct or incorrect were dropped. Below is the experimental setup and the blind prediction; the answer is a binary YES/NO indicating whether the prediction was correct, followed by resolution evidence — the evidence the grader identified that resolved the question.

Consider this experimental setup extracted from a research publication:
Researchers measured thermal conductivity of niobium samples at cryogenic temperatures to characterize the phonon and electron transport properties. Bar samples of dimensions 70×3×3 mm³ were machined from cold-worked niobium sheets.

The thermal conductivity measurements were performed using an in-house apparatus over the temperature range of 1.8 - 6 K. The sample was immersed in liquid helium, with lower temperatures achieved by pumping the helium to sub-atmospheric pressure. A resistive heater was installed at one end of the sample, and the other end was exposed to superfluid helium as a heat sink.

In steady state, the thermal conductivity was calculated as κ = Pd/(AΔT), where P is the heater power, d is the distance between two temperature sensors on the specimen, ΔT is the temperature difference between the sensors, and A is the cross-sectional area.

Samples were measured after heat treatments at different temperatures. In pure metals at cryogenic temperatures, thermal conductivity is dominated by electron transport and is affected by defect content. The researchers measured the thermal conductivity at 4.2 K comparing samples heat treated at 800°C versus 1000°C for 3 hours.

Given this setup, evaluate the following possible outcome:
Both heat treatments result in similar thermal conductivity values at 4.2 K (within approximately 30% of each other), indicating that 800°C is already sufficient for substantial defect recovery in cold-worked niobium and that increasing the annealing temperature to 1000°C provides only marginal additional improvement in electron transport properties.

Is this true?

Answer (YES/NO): YES